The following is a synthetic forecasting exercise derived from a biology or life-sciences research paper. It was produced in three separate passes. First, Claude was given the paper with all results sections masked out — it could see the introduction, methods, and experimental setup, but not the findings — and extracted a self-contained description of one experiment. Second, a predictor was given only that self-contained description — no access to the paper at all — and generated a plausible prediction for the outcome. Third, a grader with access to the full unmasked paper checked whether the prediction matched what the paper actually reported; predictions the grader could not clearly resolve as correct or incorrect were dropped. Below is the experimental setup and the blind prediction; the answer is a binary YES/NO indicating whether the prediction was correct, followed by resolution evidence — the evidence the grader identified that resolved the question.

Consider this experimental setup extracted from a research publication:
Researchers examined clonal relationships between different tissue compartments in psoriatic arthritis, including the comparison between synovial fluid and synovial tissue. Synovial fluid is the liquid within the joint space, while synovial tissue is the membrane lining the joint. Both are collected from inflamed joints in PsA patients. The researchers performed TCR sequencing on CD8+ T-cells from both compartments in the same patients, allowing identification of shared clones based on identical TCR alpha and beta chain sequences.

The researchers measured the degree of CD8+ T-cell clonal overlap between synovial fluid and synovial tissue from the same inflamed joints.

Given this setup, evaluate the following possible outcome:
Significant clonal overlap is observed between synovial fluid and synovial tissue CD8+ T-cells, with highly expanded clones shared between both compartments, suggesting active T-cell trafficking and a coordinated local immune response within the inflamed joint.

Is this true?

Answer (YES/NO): YES